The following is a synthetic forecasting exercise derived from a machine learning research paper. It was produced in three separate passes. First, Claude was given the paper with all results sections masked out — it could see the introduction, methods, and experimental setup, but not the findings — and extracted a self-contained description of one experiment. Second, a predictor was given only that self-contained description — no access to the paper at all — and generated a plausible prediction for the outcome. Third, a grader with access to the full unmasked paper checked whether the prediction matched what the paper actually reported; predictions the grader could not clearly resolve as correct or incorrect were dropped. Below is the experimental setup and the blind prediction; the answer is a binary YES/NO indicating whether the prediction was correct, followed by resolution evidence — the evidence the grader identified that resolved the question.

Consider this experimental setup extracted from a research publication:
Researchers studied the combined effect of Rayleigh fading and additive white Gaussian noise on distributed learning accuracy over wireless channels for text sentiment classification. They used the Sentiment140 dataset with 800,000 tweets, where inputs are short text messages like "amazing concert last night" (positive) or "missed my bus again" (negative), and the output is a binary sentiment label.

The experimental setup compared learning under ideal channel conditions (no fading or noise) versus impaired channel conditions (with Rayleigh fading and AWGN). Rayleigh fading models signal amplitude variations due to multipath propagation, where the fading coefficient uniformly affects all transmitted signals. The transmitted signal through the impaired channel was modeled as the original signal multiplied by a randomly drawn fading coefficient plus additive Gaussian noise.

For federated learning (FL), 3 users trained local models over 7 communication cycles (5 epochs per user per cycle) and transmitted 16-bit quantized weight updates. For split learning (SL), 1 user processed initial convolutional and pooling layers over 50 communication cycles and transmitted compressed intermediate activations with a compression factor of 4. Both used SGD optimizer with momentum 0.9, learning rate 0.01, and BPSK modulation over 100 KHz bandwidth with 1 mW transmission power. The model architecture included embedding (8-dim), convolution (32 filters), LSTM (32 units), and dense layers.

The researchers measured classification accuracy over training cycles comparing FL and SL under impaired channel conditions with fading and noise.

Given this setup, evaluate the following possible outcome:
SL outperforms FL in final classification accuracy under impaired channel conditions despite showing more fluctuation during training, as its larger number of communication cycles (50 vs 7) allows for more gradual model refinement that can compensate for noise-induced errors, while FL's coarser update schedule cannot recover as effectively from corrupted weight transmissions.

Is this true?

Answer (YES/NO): NO